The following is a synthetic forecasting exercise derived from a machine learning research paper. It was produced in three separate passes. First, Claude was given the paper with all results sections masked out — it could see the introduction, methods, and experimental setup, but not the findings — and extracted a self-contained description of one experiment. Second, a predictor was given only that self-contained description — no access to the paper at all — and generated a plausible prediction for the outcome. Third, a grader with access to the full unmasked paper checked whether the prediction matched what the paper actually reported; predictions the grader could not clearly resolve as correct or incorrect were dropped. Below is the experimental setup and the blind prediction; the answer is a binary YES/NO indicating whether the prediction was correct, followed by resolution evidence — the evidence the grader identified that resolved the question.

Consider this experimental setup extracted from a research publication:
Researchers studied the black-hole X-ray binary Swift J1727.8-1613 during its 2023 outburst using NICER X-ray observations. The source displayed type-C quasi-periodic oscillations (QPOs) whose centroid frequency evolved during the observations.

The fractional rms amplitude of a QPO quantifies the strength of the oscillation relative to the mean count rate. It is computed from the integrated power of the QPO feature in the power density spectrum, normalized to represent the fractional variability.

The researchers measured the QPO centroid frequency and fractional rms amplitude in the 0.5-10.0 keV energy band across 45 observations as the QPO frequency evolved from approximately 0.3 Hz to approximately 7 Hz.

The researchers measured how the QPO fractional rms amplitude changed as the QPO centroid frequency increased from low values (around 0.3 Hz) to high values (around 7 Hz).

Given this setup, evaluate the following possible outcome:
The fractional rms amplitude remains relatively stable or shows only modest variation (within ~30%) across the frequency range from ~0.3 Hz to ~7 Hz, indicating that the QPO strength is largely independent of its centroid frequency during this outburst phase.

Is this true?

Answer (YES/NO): NO